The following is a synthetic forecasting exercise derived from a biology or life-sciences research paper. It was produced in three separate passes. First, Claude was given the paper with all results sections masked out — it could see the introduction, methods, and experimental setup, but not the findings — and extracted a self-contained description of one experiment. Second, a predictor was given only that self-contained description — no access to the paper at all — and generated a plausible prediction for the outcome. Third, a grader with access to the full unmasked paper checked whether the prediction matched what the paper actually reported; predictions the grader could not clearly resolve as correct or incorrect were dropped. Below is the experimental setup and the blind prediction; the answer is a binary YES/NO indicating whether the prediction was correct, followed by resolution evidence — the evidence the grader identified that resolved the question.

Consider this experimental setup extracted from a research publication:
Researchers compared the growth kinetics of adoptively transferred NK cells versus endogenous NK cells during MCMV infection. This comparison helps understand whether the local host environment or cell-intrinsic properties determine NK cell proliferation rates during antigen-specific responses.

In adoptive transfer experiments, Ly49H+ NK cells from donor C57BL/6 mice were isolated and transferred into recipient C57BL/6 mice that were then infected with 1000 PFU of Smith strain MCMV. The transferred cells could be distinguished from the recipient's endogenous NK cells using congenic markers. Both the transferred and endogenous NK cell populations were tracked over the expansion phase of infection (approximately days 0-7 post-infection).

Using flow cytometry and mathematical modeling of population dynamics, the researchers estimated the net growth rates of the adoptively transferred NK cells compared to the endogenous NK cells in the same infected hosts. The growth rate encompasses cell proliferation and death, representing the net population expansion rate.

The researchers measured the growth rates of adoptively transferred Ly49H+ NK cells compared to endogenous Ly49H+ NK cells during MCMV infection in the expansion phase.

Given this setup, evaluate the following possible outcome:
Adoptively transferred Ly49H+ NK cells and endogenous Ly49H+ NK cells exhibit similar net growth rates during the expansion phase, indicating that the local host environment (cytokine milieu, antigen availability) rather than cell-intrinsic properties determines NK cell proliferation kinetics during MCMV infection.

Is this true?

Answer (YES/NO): NO